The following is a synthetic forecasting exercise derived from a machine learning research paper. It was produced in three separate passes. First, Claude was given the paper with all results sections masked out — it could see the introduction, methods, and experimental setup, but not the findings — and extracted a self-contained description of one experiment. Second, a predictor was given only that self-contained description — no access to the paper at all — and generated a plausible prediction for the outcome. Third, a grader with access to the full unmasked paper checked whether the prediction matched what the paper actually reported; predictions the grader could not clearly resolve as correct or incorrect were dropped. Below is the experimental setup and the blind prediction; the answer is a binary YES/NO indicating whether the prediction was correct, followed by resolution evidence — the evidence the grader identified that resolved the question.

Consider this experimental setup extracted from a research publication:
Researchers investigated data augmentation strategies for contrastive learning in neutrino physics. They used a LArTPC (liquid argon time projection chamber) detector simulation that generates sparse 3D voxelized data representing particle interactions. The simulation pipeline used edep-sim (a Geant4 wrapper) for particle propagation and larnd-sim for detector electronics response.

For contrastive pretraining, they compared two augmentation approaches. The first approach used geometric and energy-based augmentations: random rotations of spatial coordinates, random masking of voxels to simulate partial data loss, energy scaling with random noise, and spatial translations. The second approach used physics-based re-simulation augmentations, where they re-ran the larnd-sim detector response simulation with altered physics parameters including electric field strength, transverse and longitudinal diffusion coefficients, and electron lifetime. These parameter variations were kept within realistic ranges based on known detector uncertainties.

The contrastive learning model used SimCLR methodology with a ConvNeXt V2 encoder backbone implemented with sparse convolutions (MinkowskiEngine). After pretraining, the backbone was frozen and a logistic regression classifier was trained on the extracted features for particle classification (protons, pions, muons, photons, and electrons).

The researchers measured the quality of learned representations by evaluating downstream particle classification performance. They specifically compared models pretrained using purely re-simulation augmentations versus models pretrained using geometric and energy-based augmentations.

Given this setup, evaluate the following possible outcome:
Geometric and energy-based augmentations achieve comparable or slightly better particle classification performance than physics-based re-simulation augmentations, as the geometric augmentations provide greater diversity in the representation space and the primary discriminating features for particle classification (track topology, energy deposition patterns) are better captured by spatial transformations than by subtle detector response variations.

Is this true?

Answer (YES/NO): NO